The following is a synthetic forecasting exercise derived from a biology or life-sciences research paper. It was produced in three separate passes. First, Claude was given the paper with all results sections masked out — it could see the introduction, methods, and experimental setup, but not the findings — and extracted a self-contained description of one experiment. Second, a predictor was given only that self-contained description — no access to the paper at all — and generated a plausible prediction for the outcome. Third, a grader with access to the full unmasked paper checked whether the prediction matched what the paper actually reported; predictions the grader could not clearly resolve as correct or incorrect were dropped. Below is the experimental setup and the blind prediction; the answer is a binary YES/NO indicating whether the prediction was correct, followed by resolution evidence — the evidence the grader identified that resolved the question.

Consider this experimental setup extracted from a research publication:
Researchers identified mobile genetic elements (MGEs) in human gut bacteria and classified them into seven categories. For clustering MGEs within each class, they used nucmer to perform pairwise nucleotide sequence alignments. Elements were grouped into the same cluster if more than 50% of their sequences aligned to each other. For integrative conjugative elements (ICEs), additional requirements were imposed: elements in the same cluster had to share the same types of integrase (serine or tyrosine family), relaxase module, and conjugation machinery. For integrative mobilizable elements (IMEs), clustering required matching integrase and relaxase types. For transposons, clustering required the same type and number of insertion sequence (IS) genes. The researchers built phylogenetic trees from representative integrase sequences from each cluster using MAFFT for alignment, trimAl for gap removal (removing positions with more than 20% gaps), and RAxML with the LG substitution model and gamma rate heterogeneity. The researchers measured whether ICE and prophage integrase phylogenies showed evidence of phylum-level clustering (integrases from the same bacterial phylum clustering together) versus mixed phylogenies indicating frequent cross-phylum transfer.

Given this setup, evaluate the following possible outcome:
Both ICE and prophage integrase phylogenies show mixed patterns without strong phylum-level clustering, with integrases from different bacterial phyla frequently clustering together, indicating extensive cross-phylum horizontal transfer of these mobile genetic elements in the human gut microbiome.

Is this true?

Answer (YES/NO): NO